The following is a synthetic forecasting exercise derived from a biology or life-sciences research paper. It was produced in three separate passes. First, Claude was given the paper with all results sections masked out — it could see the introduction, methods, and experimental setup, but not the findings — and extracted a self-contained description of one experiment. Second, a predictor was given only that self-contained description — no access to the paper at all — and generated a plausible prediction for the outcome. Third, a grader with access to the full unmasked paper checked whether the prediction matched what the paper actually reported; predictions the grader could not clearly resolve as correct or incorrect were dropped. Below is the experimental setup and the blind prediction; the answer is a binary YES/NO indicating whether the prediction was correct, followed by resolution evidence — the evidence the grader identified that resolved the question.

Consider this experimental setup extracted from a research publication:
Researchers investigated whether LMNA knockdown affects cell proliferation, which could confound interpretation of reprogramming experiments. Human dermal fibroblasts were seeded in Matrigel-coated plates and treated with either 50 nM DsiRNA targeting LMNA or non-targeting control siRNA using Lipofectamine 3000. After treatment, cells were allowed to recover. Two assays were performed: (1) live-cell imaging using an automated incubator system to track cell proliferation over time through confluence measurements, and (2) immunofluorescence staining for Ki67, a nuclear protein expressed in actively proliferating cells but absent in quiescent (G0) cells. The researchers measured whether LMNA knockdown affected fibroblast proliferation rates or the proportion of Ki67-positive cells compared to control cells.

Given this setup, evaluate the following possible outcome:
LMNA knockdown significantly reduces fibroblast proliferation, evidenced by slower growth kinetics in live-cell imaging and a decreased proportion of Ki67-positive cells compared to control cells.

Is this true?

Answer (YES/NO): NO